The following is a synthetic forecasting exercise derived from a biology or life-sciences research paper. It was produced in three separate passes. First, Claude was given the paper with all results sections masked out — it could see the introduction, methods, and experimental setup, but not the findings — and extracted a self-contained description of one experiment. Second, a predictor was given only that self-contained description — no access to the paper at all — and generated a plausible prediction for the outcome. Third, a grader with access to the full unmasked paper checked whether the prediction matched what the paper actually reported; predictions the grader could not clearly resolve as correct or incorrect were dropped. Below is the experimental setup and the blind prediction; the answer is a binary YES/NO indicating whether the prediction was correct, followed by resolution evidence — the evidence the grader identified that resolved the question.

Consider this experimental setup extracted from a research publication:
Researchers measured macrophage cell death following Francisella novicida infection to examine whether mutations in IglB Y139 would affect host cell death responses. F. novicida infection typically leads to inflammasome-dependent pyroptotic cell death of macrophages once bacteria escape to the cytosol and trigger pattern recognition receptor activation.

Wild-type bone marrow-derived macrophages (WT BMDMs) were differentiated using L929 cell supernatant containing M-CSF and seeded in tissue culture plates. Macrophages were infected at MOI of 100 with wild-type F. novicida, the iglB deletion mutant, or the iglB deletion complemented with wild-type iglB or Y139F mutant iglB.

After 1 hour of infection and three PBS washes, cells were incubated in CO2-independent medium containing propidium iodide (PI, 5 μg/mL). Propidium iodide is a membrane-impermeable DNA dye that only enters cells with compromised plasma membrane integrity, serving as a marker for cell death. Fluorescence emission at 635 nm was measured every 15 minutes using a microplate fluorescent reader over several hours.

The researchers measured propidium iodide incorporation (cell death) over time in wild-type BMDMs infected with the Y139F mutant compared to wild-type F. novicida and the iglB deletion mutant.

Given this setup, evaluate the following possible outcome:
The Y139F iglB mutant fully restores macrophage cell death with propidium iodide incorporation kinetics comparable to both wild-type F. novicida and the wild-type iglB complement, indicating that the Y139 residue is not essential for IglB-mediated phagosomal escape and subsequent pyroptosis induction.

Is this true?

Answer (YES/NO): NO